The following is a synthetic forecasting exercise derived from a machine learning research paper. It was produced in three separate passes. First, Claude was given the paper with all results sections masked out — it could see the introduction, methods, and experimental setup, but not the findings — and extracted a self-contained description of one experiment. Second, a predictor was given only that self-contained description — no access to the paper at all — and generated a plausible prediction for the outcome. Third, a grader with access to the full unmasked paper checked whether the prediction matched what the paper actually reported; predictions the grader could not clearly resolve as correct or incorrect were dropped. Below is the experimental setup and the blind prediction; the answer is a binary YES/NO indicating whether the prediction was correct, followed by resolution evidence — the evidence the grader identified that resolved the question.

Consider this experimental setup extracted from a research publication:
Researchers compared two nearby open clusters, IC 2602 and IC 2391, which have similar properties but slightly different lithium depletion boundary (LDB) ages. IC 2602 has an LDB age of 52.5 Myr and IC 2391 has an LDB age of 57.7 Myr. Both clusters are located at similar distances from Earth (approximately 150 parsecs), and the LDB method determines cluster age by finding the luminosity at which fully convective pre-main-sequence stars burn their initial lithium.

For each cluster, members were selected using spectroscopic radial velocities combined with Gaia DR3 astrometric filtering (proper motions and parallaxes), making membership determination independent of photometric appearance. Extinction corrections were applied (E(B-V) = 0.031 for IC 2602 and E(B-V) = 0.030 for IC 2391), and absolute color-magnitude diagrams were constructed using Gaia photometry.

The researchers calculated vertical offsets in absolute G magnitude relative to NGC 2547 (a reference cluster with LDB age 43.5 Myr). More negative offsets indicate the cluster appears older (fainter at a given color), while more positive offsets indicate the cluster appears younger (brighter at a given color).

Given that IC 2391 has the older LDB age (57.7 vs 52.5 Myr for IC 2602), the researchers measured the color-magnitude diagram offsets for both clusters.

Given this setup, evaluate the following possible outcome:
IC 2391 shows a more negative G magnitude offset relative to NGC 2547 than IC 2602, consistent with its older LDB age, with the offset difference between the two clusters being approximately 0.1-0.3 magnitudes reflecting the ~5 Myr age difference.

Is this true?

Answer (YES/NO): NO